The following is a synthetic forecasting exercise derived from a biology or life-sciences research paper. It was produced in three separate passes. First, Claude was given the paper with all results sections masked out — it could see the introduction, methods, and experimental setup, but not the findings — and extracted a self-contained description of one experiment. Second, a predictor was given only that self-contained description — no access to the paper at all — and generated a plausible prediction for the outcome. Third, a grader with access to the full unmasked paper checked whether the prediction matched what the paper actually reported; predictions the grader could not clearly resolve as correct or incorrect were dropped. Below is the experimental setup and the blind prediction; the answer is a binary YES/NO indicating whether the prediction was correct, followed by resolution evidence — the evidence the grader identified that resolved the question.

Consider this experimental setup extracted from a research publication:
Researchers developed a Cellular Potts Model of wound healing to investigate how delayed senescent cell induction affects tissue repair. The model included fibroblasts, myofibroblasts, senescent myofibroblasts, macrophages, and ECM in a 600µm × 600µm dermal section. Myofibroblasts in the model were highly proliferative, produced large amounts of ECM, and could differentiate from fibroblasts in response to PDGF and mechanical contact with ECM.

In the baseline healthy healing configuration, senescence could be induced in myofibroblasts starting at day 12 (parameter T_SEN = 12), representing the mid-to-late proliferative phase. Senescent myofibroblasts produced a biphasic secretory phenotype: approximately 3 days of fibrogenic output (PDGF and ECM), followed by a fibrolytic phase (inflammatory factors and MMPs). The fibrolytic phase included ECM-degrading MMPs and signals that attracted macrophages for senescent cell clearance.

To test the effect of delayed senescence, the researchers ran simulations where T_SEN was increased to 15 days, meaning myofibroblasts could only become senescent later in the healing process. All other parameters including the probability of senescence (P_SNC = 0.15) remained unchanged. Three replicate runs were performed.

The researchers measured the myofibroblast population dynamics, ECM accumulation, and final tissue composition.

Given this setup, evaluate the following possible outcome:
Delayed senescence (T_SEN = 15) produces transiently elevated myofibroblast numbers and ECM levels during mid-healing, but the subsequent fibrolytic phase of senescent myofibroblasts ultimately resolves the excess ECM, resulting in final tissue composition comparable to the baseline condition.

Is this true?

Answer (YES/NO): NO